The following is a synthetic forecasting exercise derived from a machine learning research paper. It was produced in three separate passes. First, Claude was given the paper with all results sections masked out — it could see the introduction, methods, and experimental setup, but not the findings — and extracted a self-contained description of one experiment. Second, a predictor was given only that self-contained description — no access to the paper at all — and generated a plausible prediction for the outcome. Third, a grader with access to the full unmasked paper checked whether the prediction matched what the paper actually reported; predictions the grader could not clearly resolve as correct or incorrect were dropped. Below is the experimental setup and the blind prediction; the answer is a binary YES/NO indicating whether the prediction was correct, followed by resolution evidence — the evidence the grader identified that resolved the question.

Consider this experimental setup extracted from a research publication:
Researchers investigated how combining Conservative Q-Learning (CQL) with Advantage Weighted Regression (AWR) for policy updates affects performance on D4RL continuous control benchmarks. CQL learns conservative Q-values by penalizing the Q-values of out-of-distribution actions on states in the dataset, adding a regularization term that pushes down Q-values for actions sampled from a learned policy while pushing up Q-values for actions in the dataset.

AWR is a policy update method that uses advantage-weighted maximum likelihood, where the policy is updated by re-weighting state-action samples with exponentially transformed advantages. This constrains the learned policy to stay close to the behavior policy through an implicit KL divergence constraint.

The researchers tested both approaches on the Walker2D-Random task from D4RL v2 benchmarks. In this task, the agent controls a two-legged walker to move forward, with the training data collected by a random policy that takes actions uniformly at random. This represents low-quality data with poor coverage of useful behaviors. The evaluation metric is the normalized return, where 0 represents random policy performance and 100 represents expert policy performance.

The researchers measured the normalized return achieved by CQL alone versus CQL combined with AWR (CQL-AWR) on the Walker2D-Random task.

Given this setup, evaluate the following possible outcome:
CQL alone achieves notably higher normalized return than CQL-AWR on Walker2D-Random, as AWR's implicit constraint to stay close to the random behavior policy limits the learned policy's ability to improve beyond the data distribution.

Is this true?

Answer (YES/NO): YES